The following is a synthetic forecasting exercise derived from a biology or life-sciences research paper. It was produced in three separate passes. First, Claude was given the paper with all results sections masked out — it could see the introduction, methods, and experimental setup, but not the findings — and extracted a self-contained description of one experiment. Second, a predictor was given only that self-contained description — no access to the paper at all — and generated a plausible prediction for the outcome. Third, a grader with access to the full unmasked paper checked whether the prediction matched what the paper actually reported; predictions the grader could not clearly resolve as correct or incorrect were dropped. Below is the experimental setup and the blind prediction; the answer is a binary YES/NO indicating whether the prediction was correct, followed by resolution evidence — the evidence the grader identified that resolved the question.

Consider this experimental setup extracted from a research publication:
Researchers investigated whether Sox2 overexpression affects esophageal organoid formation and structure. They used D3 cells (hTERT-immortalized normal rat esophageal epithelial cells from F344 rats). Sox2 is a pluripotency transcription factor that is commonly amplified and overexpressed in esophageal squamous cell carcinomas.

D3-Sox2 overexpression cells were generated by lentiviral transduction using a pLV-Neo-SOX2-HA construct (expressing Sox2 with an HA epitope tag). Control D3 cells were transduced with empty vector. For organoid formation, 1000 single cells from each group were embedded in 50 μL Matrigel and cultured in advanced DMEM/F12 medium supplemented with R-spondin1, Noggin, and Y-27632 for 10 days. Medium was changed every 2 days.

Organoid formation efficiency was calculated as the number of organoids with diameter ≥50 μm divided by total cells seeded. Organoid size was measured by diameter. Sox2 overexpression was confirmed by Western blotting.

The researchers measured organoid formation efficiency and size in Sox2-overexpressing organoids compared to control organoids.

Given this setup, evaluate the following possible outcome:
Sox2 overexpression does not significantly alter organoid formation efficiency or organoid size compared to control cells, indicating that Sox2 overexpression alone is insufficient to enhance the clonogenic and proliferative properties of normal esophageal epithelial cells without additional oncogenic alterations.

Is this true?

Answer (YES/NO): NO